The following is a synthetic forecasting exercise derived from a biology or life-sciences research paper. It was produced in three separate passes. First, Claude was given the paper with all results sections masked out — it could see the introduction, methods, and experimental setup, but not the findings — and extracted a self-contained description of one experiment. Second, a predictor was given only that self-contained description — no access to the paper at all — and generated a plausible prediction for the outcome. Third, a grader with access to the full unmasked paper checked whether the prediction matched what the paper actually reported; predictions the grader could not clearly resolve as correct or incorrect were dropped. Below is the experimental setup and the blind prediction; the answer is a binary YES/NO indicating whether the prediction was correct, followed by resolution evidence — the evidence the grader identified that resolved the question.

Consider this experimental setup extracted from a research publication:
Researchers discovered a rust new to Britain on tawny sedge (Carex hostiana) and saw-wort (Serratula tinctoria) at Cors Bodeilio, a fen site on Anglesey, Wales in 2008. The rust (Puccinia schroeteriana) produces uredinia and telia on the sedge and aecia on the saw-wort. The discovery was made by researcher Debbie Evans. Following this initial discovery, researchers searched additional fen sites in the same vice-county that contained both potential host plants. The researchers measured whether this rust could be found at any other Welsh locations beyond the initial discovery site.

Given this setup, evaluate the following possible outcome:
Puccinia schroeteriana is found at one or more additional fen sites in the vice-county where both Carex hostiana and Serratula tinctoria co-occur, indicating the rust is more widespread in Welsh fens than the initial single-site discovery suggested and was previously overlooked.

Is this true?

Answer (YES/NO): YES